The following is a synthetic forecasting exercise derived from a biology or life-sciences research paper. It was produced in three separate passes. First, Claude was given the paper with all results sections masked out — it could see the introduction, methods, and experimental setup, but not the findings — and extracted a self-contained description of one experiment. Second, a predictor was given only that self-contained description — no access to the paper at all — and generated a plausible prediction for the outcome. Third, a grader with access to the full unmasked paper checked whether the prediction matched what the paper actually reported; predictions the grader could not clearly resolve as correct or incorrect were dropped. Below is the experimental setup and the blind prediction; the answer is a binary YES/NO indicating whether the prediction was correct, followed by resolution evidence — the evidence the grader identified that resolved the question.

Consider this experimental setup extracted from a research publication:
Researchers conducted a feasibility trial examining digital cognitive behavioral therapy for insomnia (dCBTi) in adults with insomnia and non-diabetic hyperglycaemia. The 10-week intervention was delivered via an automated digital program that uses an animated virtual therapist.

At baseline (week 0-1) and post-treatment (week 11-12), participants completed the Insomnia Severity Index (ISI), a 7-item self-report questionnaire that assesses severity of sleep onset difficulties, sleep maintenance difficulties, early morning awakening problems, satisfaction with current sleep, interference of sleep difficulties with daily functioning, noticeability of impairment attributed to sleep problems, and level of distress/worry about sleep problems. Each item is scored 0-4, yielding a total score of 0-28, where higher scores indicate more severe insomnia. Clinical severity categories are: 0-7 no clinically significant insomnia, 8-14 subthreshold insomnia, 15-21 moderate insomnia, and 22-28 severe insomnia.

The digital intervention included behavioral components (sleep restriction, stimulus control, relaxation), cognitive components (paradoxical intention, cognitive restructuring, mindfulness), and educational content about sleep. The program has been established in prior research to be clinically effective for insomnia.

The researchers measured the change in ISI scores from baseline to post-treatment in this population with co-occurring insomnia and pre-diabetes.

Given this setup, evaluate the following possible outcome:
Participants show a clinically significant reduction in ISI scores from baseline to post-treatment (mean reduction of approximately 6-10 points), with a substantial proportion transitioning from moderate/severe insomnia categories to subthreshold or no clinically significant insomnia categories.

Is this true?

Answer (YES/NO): NO